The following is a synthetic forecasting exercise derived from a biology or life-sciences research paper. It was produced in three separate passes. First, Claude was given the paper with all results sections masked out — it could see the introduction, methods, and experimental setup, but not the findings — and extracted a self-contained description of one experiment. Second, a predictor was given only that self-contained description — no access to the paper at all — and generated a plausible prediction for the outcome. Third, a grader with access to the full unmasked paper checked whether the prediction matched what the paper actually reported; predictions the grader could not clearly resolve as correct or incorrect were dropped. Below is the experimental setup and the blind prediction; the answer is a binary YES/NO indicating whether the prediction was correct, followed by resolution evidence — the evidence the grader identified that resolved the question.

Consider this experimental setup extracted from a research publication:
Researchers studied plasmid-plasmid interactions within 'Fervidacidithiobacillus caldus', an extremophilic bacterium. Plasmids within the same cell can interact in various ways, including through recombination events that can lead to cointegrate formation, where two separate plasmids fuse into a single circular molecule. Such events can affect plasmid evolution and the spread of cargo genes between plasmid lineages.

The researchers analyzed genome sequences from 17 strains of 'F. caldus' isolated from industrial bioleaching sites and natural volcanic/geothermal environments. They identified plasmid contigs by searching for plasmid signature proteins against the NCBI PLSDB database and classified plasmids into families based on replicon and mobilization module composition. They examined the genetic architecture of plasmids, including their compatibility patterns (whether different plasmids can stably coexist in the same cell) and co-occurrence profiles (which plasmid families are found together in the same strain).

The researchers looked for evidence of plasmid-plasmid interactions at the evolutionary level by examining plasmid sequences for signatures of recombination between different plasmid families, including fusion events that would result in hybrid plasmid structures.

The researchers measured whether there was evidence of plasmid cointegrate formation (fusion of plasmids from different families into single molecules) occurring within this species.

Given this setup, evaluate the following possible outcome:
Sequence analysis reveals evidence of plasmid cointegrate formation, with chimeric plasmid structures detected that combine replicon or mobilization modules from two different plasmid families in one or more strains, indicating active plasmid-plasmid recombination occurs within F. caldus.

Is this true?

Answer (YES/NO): YES